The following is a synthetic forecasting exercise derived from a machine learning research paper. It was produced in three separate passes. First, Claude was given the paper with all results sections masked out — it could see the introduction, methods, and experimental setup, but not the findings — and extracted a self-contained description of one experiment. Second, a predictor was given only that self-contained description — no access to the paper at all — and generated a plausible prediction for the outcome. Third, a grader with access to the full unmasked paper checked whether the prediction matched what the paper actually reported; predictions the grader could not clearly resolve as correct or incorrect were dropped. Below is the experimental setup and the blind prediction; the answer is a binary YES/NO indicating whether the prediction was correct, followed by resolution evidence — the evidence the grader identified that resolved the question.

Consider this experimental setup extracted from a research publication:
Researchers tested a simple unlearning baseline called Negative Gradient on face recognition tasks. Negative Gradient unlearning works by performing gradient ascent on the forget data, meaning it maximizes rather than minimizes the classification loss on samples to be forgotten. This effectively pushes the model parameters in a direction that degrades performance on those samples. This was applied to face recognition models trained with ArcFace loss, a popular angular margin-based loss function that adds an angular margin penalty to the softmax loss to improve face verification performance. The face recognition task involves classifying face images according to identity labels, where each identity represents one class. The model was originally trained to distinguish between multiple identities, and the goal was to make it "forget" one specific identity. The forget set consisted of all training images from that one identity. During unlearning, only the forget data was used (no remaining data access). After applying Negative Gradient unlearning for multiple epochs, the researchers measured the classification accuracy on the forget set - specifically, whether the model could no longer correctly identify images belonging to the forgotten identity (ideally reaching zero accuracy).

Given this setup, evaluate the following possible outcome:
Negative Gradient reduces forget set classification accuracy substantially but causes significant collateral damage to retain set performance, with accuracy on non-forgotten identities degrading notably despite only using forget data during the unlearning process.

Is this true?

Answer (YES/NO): YES